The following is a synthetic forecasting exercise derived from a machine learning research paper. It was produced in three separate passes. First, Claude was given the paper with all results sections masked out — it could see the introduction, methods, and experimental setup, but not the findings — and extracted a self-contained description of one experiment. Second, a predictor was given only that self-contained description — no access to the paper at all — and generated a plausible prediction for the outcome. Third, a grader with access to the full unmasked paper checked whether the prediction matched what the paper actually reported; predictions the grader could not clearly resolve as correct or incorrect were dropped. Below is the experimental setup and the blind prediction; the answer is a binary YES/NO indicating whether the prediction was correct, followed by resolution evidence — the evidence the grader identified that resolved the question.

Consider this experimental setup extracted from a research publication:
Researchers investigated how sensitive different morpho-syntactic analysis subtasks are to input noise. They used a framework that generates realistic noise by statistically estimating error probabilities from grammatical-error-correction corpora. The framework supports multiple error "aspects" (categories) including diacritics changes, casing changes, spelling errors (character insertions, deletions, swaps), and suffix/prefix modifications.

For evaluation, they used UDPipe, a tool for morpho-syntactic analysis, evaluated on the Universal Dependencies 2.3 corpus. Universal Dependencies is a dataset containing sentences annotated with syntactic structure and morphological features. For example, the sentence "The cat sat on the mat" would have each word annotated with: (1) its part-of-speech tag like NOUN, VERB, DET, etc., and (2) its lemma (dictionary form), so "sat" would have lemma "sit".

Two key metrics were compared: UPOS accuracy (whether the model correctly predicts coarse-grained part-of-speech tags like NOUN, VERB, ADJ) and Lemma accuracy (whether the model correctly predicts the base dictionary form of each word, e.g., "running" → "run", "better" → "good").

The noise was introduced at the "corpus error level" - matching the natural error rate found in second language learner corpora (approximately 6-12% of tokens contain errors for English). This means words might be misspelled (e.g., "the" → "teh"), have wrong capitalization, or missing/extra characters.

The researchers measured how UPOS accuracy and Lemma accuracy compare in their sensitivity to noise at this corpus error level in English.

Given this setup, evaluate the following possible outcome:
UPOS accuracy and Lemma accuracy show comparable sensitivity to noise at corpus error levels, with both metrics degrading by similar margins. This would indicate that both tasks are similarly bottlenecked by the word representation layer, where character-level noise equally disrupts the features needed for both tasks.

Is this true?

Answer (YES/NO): NO